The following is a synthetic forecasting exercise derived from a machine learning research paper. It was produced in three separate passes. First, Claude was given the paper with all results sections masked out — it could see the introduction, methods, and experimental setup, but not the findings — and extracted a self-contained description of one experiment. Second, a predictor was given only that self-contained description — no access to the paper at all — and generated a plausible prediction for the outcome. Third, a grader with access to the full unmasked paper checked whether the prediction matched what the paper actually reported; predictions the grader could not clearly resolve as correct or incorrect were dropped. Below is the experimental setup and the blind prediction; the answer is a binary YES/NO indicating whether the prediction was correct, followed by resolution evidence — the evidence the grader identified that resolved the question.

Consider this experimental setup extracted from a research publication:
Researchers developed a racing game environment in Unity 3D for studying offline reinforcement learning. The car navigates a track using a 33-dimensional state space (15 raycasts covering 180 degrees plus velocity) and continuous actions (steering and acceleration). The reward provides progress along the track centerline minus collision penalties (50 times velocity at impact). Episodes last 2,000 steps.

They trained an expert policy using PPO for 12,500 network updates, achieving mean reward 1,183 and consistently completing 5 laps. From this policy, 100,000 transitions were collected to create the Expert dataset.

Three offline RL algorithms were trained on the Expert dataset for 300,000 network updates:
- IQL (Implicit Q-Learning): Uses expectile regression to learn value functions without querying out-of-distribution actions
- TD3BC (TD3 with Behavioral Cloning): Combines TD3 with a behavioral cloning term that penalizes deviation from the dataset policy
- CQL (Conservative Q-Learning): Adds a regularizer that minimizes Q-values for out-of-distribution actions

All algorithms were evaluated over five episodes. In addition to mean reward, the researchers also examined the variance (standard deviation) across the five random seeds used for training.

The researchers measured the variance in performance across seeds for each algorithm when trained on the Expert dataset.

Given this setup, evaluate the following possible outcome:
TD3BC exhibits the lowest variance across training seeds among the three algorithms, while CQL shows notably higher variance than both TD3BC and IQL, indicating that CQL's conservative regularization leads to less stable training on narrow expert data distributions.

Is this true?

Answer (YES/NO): NO